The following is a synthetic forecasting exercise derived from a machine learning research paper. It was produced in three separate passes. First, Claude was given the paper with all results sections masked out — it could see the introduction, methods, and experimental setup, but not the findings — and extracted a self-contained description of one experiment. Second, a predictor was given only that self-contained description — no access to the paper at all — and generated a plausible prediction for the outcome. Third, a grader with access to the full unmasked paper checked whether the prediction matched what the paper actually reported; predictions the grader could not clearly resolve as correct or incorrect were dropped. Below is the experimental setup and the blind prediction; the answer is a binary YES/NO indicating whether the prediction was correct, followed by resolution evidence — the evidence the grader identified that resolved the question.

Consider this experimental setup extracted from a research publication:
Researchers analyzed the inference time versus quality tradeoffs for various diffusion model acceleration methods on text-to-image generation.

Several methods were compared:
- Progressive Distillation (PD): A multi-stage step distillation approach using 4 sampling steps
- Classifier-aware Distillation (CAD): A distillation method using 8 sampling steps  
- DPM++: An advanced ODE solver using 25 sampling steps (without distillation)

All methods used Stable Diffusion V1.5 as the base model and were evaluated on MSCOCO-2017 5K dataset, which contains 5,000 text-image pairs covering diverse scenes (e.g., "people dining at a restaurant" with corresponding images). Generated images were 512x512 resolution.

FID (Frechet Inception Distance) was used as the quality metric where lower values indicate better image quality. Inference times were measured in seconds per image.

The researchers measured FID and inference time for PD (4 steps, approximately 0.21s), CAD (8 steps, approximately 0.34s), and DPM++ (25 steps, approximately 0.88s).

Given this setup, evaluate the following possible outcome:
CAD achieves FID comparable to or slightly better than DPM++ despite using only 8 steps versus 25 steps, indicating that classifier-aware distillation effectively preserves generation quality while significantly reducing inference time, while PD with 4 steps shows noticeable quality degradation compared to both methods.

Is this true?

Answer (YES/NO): NO